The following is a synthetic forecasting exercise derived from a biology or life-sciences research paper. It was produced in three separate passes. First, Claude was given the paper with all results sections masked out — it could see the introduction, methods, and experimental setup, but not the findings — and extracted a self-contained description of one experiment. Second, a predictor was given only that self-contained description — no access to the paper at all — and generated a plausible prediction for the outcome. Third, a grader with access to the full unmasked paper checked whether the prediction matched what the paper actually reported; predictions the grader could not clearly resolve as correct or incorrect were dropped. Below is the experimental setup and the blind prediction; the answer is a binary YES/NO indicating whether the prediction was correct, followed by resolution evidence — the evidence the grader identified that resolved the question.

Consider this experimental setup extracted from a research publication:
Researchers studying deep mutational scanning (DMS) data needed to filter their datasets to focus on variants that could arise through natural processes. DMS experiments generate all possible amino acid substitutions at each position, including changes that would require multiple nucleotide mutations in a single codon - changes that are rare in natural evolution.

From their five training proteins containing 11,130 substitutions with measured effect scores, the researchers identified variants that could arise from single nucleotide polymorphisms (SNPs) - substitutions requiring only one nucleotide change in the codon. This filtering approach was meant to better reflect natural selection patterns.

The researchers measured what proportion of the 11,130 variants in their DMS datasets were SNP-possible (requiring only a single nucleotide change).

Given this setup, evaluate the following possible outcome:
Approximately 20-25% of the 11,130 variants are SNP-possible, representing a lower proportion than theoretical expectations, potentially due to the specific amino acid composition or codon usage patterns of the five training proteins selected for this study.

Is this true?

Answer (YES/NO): NO